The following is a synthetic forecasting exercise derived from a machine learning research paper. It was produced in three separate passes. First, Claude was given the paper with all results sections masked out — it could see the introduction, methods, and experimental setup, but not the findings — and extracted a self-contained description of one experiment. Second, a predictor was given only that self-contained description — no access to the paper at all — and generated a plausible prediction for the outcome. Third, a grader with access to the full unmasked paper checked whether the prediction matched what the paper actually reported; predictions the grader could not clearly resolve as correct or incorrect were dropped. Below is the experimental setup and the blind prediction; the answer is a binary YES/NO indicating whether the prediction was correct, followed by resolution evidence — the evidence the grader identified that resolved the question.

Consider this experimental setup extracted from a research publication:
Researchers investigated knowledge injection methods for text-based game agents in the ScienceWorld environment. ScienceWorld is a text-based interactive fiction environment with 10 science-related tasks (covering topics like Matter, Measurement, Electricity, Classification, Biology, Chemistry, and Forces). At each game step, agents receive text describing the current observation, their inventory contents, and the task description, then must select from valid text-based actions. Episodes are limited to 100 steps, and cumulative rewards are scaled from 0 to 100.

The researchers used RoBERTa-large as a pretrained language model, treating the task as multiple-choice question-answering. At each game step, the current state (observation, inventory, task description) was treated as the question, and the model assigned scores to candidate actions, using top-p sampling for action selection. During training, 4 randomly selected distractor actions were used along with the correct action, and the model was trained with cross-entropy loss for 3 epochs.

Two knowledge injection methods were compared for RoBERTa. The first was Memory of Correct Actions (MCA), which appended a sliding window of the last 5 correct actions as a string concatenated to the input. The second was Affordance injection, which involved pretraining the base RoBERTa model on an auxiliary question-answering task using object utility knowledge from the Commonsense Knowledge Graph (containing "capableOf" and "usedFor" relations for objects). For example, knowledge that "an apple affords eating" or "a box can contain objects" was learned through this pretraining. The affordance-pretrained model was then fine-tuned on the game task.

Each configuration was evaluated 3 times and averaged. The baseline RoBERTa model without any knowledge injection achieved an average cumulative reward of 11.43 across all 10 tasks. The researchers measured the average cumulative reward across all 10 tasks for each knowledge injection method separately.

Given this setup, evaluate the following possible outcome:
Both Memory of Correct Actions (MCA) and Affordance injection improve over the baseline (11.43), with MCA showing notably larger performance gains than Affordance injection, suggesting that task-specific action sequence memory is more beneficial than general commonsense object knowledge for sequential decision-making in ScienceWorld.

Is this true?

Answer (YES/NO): NO